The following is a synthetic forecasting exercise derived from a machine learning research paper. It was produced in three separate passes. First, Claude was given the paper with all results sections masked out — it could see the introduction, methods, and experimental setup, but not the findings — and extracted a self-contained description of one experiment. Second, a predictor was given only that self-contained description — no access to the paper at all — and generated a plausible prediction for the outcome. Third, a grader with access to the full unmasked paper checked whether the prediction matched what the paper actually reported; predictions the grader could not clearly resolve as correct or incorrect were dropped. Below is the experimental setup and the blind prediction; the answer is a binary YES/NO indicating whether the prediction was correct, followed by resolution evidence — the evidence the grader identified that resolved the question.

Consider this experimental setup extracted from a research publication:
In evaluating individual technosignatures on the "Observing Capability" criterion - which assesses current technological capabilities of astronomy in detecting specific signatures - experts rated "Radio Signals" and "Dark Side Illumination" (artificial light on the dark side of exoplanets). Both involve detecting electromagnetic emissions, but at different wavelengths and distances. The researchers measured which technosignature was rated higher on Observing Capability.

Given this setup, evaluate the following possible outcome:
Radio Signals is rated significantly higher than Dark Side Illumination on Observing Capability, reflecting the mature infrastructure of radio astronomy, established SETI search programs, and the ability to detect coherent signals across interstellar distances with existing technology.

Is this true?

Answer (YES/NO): YES